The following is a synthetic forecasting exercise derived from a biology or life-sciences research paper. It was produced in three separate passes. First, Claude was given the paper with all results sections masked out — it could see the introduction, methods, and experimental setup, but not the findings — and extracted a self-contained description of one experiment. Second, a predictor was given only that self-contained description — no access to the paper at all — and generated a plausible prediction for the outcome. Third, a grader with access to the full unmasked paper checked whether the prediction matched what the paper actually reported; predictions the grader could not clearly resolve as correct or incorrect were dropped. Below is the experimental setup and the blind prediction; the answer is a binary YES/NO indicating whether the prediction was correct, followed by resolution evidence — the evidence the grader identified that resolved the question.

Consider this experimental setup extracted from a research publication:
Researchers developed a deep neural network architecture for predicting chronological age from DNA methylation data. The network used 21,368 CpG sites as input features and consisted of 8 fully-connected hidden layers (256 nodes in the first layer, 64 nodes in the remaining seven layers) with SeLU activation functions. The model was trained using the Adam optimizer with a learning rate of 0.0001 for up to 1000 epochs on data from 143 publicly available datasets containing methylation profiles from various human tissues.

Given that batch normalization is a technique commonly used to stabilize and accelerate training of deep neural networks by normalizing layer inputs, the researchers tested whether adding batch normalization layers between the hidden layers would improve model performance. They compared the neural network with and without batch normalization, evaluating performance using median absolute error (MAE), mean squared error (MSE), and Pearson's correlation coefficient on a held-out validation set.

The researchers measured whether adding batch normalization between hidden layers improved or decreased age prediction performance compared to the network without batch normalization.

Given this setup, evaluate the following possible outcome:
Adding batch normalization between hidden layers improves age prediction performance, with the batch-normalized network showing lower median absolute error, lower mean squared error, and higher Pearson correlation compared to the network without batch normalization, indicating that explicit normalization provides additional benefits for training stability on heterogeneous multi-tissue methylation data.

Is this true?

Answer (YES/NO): NO